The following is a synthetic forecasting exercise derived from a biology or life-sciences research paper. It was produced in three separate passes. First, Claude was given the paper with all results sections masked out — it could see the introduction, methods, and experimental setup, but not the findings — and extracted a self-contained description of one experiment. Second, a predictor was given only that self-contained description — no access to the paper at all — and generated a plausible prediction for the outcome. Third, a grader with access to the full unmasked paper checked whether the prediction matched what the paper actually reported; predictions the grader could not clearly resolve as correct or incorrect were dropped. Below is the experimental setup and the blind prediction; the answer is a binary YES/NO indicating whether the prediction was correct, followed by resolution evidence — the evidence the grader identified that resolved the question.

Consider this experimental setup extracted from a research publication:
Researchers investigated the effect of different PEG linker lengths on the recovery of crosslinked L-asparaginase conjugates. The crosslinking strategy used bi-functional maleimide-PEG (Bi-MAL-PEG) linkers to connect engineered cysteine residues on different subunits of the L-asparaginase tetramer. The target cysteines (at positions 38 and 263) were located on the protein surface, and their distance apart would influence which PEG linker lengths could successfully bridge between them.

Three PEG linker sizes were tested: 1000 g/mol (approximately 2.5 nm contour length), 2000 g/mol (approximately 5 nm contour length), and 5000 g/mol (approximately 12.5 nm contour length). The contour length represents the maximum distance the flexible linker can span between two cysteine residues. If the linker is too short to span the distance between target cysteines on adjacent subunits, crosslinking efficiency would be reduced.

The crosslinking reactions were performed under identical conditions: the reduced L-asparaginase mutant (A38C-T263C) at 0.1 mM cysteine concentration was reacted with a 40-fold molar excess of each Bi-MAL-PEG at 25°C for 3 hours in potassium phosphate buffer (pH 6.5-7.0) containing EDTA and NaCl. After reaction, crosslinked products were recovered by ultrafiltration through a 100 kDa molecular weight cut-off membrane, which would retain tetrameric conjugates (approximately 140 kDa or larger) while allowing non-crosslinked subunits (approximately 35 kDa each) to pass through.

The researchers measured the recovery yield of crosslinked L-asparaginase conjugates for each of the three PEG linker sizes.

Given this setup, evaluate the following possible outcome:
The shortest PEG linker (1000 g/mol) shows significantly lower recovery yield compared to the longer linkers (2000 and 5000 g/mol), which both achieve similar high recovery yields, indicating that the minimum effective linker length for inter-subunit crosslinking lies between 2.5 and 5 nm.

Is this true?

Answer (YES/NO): NO